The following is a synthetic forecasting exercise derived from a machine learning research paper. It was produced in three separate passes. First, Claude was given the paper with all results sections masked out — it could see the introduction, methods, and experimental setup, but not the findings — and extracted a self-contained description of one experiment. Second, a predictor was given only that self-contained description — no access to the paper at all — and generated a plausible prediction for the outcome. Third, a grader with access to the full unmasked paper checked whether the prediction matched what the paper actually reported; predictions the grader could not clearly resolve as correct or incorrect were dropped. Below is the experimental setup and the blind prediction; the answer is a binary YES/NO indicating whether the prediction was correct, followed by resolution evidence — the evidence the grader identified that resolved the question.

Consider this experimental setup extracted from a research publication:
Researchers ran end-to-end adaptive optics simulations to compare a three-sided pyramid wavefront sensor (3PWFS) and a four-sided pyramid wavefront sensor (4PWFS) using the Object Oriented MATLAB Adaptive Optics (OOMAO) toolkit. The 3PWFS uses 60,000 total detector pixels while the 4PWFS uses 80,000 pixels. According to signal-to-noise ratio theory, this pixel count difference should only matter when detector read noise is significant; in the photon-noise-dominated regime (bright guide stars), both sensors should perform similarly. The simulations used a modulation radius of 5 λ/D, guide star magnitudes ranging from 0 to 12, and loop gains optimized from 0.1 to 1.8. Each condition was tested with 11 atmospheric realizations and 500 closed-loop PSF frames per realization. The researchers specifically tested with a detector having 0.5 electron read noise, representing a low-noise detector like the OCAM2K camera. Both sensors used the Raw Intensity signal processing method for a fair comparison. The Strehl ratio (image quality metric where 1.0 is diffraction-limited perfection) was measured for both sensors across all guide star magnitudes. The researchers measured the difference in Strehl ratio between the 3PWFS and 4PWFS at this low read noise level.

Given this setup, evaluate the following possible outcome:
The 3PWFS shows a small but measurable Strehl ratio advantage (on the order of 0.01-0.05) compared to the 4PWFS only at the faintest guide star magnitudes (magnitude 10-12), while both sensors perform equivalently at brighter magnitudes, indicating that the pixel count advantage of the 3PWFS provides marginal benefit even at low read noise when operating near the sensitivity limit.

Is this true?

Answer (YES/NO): NO